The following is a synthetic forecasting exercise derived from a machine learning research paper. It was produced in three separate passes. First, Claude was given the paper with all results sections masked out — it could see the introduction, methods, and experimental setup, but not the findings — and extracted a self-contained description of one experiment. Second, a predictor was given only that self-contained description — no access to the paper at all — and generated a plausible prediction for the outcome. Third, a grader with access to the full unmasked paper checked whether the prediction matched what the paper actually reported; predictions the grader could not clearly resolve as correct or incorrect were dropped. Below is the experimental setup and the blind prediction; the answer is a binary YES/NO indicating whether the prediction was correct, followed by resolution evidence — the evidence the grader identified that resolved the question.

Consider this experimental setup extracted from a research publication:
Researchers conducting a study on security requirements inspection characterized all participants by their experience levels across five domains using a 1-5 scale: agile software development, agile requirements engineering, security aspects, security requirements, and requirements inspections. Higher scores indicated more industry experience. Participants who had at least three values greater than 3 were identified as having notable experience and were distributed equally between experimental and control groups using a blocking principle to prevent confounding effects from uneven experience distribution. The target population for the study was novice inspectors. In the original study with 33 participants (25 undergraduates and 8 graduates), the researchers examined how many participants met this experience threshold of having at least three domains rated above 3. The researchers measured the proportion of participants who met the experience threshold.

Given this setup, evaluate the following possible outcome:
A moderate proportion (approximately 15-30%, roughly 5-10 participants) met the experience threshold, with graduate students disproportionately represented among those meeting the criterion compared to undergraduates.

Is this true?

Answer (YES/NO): YES